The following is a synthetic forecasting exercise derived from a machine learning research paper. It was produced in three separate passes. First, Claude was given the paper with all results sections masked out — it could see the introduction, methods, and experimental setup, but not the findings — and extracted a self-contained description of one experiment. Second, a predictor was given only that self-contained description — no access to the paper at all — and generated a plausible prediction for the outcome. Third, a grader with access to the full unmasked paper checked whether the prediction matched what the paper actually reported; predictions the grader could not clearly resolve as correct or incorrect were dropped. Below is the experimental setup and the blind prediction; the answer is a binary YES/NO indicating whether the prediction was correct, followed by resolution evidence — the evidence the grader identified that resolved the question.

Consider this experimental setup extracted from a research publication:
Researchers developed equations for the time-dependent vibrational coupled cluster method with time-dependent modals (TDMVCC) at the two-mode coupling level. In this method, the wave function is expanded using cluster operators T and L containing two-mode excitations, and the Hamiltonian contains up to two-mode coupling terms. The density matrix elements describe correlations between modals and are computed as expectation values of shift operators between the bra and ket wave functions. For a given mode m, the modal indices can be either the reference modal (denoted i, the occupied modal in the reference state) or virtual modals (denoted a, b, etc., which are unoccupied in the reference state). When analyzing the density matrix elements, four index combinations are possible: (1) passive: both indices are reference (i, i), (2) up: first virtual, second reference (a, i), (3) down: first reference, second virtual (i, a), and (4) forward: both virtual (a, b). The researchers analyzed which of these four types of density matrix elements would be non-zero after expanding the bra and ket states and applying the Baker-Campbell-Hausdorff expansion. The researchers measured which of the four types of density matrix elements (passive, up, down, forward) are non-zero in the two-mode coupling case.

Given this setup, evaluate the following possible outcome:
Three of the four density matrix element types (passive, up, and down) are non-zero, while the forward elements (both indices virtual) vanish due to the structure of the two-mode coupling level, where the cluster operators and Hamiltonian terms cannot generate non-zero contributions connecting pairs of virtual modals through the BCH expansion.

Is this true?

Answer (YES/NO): NO